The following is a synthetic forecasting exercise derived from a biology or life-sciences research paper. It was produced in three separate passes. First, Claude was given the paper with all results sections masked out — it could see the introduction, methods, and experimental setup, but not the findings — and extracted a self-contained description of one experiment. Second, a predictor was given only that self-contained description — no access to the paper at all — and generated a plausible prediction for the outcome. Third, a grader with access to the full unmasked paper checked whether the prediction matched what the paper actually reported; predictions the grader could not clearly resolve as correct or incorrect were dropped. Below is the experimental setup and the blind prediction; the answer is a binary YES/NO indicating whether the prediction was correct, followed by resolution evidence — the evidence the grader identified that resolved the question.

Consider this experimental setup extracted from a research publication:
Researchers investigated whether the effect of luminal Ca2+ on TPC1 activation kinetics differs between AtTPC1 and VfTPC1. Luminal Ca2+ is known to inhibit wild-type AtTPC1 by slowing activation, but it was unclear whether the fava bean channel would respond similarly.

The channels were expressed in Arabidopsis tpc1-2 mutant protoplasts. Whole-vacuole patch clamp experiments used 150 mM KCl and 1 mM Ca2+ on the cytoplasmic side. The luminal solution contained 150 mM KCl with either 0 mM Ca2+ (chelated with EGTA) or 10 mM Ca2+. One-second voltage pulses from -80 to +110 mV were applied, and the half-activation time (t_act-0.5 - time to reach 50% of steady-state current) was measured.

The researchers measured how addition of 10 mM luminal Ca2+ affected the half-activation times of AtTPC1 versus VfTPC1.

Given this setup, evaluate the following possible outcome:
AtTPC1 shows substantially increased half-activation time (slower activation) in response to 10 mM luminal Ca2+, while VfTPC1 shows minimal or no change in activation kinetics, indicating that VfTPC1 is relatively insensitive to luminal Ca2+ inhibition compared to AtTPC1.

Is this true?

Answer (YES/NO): NO